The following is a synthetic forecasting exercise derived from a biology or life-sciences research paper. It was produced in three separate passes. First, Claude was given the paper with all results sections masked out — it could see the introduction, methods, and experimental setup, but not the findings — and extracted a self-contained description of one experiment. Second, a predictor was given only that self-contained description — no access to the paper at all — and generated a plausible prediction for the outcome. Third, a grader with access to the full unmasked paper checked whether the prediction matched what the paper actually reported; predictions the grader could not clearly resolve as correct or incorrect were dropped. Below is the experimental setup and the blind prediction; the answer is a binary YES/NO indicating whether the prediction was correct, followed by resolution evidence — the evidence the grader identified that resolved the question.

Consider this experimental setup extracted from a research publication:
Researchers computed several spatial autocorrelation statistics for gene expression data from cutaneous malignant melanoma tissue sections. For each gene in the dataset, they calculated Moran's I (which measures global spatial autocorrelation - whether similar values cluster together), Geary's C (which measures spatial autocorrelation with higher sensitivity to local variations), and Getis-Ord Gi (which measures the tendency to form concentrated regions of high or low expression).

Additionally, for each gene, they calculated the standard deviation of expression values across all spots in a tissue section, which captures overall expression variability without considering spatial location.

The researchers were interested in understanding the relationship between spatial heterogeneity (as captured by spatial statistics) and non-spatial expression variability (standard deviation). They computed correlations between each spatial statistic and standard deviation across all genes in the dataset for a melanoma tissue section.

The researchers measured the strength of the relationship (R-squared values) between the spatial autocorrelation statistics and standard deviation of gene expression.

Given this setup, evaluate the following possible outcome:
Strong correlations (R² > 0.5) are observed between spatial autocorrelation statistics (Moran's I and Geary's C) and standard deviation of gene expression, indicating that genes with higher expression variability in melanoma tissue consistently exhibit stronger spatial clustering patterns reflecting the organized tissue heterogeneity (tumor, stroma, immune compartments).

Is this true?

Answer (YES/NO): NO